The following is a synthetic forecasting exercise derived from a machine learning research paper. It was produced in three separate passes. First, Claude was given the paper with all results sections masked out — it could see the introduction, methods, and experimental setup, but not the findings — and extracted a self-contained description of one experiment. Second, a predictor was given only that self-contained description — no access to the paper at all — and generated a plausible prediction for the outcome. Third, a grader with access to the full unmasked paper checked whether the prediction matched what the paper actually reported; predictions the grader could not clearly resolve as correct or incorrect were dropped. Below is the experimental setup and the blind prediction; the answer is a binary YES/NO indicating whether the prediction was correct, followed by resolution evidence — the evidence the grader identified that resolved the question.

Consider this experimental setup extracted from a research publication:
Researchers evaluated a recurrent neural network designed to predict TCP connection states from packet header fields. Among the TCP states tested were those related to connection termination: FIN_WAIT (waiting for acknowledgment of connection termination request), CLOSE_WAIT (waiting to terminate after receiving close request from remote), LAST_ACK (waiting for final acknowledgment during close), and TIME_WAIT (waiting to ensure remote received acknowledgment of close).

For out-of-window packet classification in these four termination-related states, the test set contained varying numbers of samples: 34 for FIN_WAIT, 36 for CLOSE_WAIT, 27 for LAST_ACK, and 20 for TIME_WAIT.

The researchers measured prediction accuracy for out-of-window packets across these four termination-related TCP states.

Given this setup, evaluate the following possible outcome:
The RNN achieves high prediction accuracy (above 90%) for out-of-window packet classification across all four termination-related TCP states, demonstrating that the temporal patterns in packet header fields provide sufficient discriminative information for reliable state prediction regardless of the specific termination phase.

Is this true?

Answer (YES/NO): NO